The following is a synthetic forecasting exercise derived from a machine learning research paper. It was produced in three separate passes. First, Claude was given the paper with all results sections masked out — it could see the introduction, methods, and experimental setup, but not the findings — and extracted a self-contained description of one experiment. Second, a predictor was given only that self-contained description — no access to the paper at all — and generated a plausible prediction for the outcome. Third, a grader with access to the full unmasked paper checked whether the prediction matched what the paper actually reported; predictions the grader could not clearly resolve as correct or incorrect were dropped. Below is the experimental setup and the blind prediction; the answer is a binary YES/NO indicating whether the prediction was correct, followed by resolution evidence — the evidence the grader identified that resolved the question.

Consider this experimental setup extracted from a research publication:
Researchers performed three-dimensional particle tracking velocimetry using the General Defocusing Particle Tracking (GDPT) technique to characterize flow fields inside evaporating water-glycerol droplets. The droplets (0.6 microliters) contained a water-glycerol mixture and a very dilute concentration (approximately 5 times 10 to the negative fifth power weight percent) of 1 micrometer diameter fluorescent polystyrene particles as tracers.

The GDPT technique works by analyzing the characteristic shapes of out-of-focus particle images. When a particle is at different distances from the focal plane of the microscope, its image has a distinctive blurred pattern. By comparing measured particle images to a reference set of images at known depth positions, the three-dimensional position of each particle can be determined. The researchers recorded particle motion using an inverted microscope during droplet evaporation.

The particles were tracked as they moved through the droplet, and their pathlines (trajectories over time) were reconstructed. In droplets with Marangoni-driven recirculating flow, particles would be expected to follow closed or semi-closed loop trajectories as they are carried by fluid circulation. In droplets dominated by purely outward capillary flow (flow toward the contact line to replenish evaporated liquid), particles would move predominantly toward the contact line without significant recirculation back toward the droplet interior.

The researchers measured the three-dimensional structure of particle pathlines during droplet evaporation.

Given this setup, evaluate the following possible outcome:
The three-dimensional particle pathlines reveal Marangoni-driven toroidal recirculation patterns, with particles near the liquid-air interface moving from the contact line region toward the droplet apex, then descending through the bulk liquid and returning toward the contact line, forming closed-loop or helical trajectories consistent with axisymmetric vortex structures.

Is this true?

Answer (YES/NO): YES